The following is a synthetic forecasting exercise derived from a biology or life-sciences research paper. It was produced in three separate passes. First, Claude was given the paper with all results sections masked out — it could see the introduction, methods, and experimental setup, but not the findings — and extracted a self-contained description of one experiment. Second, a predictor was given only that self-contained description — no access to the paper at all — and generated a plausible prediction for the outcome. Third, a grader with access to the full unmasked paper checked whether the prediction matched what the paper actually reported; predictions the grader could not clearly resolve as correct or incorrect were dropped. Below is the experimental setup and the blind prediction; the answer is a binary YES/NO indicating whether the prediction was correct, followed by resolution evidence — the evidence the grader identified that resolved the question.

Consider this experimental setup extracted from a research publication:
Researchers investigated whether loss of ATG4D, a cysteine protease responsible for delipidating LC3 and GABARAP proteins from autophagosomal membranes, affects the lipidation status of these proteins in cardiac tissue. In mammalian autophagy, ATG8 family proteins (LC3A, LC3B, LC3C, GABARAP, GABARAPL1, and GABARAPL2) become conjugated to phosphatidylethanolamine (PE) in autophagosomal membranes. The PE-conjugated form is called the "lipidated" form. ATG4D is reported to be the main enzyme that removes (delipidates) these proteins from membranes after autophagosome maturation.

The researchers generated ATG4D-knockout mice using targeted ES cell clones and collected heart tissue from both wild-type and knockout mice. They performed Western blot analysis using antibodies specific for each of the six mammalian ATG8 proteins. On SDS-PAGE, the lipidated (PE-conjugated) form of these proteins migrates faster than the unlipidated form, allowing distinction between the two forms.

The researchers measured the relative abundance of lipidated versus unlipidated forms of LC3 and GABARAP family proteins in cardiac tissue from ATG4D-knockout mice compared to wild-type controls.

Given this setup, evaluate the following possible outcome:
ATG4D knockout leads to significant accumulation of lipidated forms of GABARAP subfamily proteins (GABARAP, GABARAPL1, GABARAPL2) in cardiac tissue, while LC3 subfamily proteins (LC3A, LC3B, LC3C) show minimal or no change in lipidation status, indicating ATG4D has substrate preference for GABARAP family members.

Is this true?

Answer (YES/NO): NO